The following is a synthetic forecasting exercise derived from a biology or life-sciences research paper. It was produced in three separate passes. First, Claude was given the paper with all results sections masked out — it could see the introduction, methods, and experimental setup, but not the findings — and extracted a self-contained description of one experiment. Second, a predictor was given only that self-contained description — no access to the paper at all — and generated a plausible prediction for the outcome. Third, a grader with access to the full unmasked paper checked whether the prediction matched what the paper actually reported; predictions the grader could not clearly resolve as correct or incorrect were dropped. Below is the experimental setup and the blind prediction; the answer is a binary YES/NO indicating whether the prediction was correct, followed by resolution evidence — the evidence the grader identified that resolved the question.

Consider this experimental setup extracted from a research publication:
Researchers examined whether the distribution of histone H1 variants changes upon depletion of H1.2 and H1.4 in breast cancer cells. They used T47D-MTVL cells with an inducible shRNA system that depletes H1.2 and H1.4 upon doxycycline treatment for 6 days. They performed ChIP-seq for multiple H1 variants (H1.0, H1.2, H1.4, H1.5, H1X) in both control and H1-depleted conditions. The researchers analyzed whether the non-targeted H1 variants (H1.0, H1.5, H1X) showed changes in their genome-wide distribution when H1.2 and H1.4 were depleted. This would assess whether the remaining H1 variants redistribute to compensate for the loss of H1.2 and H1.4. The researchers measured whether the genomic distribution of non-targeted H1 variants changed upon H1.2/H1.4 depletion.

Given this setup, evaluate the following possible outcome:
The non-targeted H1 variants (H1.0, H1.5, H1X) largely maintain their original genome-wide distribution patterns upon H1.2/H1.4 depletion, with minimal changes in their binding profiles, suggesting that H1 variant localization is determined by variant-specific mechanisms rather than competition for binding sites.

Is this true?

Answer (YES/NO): NO